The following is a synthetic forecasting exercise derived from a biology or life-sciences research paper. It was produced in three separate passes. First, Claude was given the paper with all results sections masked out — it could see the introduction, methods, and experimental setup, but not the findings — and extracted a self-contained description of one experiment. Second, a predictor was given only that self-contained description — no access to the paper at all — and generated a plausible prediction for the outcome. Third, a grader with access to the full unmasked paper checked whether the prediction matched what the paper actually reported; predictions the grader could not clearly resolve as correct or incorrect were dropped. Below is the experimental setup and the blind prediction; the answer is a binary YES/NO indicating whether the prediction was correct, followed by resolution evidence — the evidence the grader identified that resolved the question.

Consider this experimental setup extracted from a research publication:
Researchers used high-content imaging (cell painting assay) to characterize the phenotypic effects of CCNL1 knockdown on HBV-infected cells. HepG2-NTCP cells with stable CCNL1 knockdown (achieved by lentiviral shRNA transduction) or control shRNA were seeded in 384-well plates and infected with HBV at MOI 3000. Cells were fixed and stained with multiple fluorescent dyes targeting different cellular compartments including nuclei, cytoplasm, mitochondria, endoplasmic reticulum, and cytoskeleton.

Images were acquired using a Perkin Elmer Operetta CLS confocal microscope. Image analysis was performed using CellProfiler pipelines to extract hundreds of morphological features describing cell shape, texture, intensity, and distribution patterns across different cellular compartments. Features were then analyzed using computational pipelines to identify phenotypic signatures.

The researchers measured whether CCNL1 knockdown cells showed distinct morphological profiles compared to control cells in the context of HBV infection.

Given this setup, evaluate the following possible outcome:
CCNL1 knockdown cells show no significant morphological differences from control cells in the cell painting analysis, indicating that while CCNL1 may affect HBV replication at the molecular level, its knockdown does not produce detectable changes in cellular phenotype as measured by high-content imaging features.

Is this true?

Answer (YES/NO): NO